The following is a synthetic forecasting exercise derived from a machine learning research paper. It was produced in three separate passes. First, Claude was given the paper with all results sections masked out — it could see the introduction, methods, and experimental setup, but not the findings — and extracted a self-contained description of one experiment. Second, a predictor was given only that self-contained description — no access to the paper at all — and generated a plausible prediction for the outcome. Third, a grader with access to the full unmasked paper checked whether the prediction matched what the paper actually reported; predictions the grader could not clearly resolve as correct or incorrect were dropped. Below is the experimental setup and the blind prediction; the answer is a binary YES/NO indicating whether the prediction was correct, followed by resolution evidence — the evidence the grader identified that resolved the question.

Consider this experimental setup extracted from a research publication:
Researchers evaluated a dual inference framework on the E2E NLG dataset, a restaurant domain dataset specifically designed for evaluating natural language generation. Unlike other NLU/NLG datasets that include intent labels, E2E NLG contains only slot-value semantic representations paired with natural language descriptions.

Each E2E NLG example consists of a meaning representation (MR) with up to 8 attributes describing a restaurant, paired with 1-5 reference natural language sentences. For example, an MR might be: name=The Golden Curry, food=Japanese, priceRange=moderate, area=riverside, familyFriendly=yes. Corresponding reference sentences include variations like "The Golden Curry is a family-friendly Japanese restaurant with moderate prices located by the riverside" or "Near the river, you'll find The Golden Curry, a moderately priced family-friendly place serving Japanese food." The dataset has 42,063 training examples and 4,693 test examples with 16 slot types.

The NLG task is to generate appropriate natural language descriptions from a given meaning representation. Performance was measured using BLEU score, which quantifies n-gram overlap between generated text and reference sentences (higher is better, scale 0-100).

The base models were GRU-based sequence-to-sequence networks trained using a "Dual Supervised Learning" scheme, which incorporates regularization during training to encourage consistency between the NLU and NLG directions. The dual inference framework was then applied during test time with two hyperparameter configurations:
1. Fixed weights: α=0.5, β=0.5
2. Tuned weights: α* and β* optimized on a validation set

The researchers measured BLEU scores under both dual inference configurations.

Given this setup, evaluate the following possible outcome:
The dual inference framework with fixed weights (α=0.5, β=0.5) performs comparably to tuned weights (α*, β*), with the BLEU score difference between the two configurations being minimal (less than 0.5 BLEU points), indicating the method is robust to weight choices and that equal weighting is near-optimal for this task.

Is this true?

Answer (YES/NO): NO